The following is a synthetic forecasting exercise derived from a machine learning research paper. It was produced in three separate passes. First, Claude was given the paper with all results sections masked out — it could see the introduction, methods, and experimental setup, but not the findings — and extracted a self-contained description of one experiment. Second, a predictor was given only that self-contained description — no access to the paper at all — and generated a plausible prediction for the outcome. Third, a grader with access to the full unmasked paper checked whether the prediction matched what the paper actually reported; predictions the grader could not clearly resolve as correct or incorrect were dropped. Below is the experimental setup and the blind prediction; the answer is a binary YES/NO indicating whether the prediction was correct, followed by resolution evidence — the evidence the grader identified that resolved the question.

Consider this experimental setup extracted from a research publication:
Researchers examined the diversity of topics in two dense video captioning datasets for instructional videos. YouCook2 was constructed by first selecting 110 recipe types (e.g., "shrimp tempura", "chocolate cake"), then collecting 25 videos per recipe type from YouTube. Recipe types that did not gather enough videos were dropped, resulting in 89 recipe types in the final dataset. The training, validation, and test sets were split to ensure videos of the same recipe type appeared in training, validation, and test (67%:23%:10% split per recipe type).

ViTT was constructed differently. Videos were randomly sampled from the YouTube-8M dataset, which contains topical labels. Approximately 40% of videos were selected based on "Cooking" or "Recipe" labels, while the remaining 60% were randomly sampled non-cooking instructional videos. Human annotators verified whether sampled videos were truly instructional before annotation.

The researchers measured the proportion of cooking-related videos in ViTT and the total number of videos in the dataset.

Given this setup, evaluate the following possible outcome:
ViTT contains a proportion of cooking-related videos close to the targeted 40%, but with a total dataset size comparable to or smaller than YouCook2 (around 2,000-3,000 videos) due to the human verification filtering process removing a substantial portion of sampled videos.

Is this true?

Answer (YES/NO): NO